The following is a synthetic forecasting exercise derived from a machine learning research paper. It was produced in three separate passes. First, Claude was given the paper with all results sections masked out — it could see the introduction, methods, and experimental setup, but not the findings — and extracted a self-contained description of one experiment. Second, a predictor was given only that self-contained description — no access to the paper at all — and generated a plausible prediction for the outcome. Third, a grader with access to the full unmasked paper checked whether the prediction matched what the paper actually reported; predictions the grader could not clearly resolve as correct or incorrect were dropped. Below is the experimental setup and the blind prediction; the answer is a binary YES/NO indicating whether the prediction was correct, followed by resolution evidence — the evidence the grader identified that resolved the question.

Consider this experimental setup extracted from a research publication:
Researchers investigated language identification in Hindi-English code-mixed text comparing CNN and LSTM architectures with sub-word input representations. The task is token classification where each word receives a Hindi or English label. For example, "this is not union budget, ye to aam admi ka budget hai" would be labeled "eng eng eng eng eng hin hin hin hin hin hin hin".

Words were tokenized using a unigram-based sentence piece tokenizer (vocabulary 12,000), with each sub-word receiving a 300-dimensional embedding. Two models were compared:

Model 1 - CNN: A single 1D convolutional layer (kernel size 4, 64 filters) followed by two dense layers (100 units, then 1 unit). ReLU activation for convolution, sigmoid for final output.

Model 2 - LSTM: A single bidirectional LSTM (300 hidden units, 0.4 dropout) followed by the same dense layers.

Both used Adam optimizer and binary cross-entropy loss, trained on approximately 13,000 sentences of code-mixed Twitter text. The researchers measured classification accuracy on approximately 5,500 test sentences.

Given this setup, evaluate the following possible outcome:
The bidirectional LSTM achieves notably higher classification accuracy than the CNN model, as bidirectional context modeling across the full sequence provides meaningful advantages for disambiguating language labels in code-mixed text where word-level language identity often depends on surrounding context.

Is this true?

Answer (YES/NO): NO